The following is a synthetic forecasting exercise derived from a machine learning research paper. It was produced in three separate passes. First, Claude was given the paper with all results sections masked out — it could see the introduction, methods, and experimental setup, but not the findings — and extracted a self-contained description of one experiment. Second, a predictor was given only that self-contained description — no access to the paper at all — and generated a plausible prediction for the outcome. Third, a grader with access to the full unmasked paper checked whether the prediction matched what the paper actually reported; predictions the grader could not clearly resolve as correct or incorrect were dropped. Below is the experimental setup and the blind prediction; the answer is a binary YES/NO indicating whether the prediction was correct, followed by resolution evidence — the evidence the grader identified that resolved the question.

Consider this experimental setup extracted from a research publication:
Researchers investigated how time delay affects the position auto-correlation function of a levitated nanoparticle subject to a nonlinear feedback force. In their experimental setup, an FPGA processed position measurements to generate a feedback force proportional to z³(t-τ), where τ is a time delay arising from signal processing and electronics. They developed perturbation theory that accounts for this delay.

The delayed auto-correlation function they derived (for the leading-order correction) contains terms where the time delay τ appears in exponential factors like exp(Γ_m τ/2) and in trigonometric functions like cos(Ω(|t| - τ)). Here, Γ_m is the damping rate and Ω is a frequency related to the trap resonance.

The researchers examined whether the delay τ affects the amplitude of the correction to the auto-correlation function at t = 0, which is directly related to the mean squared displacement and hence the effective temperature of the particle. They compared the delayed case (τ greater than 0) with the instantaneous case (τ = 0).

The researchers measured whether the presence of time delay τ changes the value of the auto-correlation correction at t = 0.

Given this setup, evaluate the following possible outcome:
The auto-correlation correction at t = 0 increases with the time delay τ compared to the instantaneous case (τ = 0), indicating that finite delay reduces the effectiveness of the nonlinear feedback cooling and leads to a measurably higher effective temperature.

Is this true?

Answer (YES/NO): NO